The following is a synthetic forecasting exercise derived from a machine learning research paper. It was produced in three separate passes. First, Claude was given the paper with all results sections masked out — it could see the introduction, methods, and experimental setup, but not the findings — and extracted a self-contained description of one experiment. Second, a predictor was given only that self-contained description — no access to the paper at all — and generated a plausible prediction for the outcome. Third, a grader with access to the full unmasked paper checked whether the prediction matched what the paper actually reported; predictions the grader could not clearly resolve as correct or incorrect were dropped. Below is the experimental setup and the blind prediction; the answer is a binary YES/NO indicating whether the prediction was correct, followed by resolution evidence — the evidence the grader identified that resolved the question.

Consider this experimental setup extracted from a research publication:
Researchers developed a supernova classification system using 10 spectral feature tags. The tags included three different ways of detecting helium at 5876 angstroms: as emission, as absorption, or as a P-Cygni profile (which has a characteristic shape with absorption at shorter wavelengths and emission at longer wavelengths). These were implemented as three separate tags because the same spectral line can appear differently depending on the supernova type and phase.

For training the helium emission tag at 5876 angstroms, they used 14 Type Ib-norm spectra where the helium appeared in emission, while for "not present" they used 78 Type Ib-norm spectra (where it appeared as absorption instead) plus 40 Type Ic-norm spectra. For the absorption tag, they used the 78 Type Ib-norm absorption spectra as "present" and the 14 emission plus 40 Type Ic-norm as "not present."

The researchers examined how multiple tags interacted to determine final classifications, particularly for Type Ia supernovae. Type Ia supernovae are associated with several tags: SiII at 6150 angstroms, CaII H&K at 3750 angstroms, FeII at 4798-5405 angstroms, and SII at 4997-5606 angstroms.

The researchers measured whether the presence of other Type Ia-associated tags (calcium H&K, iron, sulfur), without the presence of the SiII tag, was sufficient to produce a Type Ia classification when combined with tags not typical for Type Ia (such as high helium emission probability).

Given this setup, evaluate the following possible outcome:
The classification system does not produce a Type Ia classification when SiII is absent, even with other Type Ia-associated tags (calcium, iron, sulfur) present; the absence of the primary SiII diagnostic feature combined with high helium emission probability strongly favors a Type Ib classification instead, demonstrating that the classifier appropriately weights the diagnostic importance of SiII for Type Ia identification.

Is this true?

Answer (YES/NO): NO